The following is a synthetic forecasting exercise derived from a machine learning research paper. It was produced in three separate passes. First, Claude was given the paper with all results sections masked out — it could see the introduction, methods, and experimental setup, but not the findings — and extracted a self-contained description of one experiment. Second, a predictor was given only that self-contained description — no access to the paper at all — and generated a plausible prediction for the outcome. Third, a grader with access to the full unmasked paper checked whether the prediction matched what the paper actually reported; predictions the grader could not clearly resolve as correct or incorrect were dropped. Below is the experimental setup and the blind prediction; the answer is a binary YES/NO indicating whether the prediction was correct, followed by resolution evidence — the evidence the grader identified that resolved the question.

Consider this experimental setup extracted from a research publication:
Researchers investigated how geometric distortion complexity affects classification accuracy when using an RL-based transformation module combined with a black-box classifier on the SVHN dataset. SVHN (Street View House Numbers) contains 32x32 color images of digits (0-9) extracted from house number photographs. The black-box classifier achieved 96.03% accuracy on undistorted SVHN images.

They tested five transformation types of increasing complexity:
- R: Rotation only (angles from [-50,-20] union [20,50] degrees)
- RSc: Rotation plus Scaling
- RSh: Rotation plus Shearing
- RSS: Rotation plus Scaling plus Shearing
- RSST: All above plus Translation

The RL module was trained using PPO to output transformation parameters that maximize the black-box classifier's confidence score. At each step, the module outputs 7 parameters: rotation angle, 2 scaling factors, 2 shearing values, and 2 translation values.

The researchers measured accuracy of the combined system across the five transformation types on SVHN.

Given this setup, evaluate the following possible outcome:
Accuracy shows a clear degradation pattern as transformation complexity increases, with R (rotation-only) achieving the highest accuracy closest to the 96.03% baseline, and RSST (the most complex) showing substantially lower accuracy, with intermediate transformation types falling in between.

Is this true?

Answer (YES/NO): YES